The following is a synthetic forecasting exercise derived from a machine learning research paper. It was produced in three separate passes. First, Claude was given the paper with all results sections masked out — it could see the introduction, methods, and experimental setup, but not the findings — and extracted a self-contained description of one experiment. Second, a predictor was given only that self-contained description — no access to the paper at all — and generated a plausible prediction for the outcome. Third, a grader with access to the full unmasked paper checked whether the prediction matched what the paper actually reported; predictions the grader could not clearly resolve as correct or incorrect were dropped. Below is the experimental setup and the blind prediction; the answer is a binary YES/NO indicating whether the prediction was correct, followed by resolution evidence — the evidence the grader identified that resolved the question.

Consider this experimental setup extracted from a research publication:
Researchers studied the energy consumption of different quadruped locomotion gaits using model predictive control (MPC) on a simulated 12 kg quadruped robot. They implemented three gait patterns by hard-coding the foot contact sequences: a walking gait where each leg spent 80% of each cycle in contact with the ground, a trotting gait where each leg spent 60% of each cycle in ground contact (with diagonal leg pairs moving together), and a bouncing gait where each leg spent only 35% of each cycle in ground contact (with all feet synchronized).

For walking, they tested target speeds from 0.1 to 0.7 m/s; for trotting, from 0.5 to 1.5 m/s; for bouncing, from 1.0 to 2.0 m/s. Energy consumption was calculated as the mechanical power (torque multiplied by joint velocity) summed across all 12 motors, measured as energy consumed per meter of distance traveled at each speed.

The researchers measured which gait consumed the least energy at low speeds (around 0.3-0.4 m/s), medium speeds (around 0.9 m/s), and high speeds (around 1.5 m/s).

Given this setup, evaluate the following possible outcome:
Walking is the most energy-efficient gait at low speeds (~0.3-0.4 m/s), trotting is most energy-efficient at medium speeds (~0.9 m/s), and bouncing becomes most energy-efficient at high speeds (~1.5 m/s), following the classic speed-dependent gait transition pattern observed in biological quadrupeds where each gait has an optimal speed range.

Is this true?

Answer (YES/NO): YES